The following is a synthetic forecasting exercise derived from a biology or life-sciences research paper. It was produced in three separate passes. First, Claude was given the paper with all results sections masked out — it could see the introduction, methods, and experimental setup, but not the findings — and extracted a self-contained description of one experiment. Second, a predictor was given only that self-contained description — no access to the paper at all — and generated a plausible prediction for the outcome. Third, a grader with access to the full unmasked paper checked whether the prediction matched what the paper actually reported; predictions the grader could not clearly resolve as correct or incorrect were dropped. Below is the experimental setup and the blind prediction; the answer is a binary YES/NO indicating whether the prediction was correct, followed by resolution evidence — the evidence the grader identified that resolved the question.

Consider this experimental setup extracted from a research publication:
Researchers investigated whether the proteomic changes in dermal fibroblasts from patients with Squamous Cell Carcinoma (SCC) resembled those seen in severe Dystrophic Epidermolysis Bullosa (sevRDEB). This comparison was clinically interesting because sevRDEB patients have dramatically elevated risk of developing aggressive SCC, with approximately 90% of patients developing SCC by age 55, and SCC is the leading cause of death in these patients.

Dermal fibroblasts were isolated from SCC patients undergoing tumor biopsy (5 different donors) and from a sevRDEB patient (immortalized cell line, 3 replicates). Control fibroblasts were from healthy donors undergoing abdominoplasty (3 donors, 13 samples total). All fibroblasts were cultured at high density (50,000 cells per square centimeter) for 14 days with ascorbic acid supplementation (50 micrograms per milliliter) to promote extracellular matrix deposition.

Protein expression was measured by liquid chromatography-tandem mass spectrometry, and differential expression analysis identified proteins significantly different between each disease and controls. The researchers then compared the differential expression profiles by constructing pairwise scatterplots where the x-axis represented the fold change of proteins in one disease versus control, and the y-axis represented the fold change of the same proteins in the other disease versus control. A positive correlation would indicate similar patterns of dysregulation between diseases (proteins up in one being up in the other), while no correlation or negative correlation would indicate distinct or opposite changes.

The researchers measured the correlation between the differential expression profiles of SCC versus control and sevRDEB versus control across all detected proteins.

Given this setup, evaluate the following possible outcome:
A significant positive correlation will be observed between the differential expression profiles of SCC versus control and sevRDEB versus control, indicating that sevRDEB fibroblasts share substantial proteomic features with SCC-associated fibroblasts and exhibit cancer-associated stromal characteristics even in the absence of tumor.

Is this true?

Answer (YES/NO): NO